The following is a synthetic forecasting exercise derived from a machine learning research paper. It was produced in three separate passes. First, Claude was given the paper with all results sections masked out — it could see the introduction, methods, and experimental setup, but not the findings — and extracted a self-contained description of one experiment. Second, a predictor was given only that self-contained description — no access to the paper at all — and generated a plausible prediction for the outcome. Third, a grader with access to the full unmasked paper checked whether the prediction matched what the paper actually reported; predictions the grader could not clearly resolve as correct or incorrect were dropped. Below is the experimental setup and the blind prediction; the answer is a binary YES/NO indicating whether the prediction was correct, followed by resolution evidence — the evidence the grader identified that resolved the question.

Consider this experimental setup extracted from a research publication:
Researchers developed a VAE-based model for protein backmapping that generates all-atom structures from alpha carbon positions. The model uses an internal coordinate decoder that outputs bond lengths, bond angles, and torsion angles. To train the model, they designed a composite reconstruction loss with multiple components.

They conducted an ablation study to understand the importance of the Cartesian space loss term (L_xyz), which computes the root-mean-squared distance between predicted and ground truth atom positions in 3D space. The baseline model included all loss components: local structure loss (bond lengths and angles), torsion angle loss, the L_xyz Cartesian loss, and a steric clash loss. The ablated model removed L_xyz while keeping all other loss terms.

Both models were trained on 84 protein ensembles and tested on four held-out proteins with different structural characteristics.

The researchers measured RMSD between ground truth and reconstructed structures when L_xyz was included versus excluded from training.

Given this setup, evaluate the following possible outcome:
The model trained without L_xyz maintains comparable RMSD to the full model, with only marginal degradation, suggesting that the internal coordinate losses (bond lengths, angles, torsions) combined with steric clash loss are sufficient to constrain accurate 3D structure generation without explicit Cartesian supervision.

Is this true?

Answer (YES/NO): NO